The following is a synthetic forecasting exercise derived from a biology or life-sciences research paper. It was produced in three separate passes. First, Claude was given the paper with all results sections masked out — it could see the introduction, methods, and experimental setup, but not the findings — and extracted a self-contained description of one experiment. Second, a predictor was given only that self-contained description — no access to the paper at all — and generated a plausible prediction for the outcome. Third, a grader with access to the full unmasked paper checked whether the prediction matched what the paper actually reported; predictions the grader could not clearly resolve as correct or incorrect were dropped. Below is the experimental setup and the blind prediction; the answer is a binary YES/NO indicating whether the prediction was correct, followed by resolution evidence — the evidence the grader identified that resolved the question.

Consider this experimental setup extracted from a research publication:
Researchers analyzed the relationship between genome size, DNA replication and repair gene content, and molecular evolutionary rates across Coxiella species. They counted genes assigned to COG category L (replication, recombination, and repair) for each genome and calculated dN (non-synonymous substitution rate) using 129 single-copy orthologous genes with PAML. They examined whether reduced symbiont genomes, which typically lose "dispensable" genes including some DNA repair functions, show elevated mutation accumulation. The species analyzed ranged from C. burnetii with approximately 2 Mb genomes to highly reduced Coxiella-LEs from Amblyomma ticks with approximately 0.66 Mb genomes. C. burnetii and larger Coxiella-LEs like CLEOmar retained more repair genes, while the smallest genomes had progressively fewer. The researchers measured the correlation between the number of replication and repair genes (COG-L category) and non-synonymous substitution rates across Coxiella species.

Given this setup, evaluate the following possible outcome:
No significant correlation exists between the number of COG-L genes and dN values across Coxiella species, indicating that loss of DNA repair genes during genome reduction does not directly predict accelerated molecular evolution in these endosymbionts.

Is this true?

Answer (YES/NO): NO